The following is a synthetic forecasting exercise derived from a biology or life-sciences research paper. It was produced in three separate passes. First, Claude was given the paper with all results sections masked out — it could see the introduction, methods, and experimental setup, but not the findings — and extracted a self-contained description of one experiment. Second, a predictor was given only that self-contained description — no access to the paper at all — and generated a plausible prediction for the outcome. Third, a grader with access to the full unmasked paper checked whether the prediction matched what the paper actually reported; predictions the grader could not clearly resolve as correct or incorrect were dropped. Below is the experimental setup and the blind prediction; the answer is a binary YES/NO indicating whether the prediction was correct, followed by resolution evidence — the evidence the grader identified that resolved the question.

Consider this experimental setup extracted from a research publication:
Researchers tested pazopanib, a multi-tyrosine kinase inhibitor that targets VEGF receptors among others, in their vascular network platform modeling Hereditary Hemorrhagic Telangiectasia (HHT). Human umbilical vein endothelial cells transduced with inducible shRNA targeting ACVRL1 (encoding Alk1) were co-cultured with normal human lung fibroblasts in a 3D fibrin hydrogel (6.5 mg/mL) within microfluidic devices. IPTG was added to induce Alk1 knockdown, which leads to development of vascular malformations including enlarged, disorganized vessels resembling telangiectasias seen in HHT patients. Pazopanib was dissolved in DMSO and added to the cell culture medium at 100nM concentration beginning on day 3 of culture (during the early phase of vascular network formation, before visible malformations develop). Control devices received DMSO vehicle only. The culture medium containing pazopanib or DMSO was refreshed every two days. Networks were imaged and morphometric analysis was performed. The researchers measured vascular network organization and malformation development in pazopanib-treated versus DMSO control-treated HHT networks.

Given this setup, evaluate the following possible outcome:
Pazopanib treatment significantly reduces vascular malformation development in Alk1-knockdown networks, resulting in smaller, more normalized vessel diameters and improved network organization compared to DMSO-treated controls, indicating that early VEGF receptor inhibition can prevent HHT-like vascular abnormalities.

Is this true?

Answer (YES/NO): YES